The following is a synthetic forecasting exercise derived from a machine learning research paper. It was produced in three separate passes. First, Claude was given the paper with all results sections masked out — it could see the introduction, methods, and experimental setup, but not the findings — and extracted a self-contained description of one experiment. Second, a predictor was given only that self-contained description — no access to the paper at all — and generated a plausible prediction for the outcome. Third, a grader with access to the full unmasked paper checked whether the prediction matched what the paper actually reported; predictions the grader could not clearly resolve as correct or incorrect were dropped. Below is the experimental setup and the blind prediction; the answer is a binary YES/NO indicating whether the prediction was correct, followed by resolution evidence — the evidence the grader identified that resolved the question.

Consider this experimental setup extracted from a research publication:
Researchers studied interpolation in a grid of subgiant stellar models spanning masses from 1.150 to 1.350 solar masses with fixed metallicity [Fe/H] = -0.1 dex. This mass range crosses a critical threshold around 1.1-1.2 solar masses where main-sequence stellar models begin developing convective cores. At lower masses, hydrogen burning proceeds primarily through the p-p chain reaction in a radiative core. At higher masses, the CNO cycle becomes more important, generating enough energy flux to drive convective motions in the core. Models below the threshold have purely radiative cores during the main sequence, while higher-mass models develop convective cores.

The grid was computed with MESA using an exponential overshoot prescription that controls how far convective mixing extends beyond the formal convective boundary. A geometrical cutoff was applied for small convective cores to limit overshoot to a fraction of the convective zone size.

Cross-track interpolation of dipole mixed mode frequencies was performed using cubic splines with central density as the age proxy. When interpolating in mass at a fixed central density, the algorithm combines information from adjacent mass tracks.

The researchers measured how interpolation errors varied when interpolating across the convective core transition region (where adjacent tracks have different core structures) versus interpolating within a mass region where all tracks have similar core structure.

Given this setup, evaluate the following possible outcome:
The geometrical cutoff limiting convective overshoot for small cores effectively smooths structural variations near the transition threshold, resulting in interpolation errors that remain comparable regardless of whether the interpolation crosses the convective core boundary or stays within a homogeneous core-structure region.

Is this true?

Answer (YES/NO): NO